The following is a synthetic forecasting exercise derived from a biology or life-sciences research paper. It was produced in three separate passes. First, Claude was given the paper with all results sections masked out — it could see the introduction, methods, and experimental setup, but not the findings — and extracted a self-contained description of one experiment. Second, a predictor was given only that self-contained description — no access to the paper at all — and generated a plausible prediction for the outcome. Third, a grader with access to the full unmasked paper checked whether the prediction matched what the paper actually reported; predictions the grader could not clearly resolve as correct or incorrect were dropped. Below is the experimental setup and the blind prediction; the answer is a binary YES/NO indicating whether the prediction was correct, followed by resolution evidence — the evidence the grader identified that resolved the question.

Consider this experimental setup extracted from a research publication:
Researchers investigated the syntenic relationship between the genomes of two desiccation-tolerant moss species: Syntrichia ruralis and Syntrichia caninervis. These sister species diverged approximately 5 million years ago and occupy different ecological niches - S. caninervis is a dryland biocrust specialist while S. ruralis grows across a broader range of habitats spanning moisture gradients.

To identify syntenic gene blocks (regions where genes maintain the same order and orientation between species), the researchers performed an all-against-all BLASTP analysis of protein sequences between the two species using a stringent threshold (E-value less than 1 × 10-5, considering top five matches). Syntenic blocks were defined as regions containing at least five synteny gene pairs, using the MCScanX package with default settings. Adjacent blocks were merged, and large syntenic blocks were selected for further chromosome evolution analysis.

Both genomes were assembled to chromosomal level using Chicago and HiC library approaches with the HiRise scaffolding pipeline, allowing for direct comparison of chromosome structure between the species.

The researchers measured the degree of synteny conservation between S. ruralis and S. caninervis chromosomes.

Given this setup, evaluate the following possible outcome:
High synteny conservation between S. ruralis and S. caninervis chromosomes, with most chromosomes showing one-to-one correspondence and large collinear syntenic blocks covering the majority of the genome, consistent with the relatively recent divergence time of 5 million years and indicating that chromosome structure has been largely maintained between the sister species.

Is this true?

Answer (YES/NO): YES